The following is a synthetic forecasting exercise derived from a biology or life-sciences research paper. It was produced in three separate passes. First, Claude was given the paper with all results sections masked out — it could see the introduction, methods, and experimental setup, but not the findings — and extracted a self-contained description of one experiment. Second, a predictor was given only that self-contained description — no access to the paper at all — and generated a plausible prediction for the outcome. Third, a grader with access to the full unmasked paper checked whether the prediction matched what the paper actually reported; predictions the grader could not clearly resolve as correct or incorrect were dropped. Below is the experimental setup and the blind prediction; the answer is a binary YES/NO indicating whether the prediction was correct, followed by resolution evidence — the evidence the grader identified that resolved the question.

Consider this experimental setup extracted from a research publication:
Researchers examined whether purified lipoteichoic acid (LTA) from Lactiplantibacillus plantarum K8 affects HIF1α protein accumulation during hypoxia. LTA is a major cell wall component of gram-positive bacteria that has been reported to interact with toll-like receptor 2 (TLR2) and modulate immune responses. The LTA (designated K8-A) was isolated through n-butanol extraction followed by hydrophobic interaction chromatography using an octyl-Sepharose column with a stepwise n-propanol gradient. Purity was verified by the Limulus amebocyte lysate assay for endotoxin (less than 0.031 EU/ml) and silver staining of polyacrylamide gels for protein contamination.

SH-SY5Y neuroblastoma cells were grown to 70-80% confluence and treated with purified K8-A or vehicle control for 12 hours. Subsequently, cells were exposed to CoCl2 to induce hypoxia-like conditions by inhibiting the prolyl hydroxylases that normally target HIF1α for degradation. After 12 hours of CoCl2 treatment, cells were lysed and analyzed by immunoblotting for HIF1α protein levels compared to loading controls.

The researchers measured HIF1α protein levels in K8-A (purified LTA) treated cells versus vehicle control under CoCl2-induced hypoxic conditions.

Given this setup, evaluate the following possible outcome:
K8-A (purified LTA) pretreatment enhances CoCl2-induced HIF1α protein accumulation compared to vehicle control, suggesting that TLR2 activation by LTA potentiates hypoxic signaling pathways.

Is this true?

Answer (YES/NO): NO